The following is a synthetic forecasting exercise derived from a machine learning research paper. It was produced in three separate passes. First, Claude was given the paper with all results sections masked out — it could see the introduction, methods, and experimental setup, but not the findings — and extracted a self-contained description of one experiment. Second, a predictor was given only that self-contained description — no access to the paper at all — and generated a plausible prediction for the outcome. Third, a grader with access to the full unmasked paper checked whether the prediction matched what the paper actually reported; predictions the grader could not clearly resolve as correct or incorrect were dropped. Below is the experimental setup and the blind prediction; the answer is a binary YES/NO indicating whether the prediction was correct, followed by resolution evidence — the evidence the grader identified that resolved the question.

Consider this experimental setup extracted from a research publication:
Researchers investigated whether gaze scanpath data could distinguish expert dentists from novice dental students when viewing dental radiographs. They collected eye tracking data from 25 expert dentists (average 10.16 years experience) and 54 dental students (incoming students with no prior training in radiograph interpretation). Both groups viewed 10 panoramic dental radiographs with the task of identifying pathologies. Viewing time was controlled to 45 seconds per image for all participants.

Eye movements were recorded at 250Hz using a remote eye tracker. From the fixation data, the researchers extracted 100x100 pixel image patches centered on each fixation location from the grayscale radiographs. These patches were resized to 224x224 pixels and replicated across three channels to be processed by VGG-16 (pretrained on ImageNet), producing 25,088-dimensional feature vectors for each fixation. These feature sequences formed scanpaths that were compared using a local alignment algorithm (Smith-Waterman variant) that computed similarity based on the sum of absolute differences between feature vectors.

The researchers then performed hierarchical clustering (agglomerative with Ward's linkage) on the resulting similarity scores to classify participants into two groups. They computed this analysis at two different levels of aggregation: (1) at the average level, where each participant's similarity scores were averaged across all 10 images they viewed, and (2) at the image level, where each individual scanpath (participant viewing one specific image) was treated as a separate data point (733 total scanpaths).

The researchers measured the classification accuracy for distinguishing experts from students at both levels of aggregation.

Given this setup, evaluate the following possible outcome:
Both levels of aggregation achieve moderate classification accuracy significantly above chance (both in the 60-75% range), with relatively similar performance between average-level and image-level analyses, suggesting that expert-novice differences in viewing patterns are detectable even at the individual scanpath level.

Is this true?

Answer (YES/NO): NO